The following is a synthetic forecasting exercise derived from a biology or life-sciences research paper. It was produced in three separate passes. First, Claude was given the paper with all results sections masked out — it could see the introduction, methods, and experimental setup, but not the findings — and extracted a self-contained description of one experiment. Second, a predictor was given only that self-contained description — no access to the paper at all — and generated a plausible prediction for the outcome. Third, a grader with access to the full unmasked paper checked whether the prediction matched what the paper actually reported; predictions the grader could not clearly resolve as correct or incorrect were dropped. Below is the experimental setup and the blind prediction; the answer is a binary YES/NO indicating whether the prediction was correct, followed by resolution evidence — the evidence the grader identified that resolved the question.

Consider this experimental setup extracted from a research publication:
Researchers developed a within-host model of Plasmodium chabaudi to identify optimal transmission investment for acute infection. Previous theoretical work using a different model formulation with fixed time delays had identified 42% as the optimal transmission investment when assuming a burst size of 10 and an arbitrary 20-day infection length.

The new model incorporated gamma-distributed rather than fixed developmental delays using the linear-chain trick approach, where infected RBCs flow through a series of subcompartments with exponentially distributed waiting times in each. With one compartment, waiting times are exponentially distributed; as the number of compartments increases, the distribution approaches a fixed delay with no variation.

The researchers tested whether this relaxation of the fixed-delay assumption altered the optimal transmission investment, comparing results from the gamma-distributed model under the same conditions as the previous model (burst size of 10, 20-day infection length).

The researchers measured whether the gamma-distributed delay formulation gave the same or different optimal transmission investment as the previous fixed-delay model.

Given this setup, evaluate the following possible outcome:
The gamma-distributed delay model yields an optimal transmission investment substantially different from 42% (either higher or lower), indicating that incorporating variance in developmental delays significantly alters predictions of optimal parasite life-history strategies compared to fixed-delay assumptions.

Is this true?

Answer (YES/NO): NO